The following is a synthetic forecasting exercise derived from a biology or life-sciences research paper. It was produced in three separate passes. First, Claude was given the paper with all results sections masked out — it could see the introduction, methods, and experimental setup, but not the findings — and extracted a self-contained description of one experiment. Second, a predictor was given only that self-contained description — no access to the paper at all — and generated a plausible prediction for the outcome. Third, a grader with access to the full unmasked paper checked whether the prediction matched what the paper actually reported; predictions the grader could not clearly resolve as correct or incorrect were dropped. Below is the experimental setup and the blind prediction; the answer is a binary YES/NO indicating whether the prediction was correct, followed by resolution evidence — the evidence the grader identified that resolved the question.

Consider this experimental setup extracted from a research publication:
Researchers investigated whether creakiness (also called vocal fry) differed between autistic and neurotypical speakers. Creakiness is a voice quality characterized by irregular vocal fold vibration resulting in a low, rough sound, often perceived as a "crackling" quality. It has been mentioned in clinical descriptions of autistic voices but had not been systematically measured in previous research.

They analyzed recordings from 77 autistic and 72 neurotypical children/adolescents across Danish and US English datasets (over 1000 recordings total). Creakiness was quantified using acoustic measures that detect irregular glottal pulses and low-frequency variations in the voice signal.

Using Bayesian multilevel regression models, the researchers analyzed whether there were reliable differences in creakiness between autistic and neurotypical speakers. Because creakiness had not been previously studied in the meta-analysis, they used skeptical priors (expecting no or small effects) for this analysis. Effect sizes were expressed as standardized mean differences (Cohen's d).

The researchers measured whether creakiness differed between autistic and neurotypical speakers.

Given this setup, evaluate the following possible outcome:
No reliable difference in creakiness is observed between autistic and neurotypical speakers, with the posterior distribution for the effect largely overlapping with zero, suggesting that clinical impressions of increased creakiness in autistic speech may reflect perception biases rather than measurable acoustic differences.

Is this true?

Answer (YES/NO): NO